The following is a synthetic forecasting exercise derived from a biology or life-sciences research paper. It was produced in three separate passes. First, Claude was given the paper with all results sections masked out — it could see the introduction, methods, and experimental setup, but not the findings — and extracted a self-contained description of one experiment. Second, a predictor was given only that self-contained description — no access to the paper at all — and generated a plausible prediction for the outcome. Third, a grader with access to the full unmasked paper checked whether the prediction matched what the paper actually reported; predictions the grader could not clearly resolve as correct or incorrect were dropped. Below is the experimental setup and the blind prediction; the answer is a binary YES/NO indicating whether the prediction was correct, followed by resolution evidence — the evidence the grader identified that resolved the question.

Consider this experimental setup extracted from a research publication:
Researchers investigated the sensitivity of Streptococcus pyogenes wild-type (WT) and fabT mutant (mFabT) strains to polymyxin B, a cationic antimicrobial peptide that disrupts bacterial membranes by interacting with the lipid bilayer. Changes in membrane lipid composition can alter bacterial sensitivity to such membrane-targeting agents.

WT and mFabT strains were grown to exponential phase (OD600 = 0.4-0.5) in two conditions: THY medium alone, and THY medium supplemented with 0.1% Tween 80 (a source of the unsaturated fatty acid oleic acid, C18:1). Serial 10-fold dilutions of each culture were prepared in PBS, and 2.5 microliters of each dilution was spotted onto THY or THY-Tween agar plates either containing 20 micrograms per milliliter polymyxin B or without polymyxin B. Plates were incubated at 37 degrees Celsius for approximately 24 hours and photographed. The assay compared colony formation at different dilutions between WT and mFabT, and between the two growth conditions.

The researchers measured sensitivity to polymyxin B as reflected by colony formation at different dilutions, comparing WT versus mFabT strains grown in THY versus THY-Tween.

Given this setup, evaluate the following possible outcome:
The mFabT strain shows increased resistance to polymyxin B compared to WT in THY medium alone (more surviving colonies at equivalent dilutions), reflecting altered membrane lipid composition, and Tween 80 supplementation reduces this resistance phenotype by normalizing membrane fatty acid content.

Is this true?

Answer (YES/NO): NO